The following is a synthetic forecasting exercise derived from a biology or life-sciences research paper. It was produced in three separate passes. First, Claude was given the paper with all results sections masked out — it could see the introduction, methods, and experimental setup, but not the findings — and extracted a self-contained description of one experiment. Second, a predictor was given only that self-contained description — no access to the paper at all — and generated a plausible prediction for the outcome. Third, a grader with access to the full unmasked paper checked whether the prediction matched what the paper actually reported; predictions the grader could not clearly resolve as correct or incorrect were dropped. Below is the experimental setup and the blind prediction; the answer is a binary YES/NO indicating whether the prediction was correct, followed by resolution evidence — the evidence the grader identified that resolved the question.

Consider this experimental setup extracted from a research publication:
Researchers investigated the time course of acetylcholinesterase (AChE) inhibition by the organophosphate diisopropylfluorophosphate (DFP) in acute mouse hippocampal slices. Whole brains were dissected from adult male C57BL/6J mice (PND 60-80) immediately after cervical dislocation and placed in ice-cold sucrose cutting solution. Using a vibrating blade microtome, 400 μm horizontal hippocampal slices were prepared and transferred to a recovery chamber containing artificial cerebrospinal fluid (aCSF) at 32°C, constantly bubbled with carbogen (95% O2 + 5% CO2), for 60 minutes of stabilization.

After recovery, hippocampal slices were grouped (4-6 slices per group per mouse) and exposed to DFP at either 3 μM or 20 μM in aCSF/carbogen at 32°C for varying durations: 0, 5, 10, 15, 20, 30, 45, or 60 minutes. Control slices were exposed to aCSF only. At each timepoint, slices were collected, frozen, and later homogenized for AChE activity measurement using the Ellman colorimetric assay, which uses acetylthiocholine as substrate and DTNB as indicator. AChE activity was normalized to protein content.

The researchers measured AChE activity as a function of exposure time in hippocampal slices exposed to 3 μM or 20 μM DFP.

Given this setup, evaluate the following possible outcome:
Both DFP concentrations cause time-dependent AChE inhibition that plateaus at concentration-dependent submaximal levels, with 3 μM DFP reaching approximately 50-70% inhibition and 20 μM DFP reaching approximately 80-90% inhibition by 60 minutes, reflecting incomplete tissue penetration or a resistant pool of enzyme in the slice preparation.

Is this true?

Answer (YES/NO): NO